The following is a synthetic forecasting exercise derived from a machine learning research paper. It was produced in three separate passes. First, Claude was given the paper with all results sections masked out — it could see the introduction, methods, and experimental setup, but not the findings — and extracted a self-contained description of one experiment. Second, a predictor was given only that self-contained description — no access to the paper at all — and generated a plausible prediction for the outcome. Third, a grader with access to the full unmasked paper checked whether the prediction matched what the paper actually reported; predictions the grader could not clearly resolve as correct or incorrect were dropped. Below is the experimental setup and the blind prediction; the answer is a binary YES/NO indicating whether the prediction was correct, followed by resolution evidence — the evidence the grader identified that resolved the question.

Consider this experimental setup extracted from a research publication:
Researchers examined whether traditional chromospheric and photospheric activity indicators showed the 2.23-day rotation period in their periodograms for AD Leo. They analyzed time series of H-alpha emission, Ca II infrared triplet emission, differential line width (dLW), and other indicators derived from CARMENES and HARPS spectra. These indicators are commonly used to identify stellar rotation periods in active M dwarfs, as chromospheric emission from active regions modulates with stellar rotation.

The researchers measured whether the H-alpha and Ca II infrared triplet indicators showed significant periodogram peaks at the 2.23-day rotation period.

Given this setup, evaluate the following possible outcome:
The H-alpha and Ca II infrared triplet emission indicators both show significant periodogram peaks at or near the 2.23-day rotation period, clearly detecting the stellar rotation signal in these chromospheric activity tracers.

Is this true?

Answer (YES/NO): NO